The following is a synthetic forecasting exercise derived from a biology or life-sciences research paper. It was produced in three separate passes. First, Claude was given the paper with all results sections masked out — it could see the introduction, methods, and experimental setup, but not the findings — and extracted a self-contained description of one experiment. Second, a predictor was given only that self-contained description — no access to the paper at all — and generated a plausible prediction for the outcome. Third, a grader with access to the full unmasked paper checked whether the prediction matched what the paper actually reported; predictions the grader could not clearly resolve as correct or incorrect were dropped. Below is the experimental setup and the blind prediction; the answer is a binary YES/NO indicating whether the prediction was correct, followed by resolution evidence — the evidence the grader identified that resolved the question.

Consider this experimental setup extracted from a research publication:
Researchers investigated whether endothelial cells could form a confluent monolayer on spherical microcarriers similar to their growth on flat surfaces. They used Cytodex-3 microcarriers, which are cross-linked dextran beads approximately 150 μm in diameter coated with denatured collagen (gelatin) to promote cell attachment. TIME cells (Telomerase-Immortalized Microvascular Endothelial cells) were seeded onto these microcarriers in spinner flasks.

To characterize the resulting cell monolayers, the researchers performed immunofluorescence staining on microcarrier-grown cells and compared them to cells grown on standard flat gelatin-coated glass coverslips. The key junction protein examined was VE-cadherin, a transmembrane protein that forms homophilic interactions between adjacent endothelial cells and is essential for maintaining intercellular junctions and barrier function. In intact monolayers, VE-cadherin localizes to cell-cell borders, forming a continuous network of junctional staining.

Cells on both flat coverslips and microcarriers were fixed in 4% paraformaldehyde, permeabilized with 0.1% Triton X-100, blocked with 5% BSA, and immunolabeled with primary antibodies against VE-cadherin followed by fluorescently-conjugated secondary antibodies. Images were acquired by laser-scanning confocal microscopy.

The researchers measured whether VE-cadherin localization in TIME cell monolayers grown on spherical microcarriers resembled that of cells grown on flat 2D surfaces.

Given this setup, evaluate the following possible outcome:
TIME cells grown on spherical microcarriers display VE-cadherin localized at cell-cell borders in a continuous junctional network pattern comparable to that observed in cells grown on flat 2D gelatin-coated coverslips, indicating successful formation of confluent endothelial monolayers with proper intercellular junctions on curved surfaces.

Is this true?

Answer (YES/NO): YES